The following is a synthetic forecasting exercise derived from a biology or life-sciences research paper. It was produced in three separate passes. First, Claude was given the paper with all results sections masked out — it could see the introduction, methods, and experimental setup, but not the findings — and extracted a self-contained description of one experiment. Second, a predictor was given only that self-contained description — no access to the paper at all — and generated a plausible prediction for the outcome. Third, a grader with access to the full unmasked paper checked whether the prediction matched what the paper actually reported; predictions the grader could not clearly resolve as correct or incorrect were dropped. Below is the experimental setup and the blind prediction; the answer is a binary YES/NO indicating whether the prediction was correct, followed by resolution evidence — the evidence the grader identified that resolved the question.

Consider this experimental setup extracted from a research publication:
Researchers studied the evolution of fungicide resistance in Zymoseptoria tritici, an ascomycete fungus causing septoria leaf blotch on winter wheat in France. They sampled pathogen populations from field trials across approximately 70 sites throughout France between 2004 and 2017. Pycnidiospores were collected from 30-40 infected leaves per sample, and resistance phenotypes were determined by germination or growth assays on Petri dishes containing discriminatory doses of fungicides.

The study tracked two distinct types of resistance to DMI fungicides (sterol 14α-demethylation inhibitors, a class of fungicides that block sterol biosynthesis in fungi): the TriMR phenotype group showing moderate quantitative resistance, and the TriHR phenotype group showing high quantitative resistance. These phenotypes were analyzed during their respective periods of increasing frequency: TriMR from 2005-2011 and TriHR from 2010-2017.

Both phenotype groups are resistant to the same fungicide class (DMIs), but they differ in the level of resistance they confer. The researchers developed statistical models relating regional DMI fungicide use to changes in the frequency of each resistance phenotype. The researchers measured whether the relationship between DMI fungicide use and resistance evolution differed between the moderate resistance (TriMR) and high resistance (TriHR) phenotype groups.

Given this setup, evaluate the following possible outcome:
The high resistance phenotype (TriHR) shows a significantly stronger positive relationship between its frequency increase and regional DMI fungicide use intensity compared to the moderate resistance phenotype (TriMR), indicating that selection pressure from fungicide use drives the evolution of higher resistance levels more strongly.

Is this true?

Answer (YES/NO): NO